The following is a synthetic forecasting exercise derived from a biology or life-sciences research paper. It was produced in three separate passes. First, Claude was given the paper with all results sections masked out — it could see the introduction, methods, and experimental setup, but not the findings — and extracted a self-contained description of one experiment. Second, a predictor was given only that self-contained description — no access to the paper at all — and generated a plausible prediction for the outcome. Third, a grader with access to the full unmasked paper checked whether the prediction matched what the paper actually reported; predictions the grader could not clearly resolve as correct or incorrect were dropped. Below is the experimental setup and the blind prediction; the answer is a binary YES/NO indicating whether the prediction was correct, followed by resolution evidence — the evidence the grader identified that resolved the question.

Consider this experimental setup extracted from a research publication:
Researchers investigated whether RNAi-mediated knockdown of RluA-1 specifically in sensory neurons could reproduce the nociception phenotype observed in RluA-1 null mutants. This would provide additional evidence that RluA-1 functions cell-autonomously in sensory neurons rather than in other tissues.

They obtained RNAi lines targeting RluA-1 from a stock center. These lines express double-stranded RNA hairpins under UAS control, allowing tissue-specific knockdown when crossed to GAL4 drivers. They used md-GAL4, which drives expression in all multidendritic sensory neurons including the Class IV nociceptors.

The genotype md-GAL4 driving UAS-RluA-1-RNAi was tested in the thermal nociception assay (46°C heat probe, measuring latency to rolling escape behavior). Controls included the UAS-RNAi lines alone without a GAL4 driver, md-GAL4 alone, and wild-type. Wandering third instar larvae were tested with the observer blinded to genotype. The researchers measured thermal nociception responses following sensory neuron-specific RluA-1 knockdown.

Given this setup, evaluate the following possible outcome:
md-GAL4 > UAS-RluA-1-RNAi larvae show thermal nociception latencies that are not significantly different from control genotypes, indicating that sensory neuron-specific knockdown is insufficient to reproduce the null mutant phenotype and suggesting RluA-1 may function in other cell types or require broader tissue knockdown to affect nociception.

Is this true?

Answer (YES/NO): NO